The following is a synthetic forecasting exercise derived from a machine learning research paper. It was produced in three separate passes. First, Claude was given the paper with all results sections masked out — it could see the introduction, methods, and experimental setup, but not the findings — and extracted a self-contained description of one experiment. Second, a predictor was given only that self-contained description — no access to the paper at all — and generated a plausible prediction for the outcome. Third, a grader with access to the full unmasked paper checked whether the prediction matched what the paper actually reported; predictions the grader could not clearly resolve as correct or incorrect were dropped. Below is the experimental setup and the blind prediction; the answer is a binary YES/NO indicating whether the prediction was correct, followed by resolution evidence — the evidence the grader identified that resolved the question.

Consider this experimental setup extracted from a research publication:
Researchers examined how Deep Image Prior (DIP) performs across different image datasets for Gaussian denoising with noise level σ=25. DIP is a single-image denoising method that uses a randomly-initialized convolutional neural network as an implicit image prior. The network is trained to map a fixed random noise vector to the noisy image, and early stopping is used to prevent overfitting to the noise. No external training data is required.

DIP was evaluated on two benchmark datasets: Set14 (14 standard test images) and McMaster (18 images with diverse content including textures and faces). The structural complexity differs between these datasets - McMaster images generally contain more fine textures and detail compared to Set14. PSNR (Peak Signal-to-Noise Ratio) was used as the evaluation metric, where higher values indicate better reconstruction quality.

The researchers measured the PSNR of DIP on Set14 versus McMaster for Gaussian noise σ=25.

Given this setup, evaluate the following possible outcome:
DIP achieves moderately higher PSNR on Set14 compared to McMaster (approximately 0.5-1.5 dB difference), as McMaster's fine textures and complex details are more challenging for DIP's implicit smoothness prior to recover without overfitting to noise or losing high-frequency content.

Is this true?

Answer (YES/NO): NO